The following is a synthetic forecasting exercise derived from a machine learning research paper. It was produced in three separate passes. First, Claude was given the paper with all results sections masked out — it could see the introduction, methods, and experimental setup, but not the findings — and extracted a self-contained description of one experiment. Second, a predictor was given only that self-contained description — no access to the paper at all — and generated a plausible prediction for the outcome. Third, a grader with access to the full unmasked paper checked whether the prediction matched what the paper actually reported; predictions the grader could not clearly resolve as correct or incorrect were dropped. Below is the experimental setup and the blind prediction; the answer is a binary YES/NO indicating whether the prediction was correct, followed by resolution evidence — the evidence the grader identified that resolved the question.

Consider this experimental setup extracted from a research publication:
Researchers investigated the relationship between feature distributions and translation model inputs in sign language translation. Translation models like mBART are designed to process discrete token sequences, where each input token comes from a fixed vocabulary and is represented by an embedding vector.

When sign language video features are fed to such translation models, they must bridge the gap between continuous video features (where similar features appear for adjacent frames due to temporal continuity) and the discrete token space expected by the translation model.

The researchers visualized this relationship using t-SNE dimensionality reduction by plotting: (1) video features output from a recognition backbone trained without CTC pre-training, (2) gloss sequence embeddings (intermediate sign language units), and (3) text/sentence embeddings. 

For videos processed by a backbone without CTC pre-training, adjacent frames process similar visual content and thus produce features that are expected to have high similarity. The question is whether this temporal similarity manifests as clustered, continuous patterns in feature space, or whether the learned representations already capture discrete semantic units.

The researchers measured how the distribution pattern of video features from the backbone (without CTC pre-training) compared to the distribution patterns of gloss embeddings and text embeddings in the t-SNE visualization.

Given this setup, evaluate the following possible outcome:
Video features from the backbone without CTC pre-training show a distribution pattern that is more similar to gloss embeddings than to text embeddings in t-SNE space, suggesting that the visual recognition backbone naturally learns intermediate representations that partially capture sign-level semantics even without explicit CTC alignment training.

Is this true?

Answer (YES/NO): NO